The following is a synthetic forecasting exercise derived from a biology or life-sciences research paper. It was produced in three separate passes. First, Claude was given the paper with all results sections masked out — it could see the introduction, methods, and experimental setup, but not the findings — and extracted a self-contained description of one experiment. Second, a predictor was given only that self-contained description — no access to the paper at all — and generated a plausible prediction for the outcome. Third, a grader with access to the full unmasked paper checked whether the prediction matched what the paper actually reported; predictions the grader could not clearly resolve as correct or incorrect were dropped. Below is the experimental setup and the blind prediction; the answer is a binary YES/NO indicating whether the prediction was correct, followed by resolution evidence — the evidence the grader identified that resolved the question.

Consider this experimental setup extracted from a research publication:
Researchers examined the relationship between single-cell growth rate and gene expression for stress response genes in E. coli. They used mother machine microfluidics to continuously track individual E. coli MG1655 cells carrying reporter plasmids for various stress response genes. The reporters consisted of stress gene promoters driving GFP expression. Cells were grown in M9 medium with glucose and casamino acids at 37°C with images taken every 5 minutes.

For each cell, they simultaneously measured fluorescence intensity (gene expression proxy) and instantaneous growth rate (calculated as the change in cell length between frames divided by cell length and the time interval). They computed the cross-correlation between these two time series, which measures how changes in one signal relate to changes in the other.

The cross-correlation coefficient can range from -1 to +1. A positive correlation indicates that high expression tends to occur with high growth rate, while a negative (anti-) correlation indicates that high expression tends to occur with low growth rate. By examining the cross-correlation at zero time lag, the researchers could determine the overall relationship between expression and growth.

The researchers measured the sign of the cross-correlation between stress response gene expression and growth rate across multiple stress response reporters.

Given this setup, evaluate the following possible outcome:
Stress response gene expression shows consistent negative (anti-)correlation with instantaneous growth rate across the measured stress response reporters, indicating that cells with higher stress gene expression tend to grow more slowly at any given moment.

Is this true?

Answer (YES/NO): NO